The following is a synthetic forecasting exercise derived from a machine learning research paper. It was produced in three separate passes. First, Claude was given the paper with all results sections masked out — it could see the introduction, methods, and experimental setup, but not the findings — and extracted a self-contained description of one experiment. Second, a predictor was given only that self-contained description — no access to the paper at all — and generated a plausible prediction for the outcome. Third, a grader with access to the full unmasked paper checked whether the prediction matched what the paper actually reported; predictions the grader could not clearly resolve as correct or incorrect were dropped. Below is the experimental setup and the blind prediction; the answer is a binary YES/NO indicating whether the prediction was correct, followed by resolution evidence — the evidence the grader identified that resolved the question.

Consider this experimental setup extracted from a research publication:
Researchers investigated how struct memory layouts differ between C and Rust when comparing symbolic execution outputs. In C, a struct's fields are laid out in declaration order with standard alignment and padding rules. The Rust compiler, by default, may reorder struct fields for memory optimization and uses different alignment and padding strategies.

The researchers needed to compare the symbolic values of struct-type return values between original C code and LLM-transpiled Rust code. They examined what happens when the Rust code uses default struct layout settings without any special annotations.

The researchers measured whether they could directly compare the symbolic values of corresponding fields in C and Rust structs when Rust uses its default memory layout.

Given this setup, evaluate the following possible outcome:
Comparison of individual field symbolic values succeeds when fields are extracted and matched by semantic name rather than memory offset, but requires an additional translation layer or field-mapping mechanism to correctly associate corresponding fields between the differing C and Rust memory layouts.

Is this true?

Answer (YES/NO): NO